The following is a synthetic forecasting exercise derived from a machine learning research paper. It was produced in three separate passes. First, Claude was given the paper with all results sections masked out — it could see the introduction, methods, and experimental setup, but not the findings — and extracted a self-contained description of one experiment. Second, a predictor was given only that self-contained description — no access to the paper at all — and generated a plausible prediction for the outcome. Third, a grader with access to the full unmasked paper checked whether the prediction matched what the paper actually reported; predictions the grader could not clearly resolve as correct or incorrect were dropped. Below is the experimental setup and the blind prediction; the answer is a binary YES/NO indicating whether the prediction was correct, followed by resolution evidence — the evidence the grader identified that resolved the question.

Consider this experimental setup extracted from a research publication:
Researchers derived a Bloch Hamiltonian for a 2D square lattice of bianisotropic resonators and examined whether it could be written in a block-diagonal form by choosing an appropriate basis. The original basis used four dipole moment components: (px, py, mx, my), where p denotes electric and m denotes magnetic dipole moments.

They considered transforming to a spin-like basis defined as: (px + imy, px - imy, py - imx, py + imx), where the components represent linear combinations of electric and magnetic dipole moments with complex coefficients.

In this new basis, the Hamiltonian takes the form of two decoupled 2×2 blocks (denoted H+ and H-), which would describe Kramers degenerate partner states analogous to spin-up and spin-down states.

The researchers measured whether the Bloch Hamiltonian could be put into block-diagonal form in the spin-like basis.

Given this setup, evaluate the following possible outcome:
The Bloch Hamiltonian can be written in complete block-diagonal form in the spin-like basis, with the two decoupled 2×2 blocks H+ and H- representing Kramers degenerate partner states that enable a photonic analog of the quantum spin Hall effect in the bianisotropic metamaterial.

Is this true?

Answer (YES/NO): NO